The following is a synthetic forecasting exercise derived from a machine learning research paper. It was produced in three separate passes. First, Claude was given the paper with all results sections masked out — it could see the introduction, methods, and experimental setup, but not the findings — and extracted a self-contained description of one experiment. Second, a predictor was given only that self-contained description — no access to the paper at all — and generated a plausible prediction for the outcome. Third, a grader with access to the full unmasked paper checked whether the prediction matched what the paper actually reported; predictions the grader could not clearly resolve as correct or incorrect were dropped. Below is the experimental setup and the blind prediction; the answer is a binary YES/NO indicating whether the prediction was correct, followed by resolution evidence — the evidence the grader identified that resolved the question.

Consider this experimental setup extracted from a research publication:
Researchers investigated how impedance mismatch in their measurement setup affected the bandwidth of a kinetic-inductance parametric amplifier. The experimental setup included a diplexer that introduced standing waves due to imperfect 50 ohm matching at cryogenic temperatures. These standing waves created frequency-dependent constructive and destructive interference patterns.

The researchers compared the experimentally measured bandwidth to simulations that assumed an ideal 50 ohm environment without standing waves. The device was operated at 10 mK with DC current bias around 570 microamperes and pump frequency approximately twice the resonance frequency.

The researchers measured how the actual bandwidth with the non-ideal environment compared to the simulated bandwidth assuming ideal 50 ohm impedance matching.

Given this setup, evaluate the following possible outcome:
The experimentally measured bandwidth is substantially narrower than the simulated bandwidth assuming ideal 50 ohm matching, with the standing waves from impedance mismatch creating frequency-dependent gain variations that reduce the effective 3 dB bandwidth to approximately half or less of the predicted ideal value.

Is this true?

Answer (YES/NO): NO